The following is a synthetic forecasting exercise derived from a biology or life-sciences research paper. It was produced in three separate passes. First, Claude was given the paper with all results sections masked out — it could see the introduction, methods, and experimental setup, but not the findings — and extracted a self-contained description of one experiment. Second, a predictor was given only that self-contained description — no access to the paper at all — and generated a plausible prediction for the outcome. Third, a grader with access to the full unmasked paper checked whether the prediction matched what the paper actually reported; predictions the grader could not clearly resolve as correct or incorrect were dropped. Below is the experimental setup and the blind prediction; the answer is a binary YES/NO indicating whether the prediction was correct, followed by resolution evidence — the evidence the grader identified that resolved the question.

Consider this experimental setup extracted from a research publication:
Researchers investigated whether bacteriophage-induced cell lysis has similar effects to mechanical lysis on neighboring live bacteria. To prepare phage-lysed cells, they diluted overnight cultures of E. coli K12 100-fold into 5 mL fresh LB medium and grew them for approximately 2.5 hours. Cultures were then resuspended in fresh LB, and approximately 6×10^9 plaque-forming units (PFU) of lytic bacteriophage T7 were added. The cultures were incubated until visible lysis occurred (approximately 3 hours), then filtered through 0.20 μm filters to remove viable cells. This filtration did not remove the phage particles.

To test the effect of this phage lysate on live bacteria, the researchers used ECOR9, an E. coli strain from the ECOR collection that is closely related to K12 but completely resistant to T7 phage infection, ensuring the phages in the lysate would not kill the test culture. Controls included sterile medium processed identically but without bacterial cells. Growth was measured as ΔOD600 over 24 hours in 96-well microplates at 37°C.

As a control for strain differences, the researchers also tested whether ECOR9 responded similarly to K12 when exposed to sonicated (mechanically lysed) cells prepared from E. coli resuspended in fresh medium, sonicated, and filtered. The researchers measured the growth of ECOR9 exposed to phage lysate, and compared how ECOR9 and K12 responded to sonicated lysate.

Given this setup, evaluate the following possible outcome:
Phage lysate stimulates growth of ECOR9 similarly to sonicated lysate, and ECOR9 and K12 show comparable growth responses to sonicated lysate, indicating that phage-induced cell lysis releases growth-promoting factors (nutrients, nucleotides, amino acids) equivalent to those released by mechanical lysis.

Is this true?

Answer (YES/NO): NO